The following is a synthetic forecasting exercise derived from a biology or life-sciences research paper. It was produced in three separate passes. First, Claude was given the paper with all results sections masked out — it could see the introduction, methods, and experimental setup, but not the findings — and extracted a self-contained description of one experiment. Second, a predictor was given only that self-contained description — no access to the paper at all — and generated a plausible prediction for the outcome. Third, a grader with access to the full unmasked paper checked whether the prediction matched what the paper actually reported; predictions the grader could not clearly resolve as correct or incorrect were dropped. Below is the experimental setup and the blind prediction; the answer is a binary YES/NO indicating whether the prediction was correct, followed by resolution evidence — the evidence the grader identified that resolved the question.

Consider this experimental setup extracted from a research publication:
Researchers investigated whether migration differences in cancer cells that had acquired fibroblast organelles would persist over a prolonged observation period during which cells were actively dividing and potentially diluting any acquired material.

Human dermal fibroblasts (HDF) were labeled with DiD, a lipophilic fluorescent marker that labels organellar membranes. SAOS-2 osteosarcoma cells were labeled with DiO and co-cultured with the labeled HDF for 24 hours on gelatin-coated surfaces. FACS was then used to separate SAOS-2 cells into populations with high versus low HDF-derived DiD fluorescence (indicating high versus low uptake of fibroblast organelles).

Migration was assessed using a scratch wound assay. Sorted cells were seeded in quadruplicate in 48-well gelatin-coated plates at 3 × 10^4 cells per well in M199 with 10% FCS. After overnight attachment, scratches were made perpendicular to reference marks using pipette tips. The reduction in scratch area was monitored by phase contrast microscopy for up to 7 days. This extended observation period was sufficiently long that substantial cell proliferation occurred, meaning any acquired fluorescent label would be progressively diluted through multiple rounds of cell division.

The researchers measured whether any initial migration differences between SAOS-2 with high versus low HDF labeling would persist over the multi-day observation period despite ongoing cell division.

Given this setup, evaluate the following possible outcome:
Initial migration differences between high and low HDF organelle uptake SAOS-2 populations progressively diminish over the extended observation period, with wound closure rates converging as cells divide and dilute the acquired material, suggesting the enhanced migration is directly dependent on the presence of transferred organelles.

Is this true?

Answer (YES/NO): NO